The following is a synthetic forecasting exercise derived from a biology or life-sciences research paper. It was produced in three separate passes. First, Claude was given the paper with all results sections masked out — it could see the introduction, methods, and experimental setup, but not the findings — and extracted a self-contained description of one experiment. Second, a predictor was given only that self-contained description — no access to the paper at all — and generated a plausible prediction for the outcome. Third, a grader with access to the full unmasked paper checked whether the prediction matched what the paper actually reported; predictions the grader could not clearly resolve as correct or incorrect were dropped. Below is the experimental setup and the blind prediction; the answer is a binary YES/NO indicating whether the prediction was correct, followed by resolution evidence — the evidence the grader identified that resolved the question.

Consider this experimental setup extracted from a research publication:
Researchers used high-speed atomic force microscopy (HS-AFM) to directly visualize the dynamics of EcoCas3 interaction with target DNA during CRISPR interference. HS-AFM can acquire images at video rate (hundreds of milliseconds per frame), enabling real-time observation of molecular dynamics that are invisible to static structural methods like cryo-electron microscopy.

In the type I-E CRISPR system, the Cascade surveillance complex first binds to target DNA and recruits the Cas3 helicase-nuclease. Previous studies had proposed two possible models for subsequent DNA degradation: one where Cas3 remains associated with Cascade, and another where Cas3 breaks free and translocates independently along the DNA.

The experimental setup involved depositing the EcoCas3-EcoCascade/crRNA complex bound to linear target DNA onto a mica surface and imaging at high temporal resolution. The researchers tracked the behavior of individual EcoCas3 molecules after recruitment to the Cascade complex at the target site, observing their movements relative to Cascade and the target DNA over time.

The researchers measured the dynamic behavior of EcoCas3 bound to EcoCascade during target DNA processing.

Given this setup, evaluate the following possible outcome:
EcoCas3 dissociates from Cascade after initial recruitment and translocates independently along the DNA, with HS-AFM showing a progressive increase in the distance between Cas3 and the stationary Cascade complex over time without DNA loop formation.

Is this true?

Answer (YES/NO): NO